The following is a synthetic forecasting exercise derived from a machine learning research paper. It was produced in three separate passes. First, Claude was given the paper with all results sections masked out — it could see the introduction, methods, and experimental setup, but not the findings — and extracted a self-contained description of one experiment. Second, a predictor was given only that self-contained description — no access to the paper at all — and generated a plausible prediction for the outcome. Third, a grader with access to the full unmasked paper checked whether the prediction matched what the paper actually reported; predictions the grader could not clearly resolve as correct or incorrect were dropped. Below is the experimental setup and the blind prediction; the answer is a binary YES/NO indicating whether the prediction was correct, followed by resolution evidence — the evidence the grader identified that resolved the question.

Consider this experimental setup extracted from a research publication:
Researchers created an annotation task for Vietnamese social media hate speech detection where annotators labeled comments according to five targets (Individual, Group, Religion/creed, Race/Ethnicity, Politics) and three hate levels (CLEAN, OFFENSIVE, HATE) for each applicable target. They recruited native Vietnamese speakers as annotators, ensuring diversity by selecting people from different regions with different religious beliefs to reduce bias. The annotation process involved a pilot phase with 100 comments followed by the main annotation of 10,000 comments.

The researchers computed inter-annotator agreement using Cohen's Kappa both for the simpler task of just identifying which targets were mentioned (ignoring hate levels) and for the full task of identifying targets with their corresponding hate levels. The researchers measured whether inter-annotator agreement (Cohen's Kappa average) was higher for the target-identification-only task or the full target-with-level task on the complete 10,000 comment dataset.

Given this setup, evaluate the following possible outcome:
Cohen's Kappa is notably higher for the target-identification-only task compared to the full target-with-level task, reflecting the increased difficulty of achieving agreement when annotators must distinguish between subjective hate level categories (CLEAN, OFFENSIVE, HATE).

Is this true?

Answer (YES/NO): YES